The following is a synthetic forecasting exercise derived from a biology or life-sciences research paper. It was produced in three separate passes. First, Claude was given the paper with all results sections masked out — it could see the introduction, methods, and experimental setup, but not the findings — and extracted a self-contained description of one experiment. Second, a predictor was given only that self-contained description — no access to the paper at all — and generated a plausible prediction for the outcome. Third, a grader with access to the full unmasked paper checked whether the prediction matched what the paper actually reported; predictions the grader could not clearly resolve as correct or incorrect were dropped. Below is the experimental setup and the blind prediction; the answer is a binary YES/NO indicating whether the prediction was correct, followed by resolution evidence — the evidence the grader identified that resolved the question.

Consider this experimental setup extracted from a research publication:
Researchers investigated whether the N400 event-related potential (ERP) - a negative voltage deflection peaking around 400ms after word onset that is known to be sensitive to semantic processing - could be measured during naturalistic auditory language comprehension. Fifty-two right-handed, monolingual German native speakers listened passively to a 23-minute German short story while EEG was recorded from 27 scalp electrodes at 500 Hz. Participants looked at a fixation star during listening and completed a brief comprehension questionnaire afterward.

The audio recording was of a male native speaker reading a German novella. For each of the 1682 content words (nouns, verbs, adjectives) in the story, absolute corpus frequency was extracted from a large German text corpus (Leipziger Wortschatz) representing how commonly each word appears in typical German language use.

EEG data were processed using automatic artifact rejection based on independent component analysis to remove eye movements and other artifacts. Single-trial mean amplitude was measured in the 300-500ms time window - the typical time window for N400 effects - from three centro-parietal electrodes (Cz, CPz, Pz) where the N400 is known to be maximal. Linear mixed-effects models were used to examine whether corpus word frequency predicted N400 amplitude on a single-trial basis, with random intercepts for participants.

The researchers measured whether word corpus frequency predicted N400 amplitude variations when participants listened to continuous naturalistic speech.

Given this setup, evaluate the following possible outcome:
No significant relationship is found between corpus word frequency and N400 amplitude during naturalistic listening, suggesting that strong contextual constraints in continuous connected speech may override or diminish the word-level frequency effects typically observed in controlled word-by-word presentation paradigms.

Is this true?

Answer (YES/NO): NO